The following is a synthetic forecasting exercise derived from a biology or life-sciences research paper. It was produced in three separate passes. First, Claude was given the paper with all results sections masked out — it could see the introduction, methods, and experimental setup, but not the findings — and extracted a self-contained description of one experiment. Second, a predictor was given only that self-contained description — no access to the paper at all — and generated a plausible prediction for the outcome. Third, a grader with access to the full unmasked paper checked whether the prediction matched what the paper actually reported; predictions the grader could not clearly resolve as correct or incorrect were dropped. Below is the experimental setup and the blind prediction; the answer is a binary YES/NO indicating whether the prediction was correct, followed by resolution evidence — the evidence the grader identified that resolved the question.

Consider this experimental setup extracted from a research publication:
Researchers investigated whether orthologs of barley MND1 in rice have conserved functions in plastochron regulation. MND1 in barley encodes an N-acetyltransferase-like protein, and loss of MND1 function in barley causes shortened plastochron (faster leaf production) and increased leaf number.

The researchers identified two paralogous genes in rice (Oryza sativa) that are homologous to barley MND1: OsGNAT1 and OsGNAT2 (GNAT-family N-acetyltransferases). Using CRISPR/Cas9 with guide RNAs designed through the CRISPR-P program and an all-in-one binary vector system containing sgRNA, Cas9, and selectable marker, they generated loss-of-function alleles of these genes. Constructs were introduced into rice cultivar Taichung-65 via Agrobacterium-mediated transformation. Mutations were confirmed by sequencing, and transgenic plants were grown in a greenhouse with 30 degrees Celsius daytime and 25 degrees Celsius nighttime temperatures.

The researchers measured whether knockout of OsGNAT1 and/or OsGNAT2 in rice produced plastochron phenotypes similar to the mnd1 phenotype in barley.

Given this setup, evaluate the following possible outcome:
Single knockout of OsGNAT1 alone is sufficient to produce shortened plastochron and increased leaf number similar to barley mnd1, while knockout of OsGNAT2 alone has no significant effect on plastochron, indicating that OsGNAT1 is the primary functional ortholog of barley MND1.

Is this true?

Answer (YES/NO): NO